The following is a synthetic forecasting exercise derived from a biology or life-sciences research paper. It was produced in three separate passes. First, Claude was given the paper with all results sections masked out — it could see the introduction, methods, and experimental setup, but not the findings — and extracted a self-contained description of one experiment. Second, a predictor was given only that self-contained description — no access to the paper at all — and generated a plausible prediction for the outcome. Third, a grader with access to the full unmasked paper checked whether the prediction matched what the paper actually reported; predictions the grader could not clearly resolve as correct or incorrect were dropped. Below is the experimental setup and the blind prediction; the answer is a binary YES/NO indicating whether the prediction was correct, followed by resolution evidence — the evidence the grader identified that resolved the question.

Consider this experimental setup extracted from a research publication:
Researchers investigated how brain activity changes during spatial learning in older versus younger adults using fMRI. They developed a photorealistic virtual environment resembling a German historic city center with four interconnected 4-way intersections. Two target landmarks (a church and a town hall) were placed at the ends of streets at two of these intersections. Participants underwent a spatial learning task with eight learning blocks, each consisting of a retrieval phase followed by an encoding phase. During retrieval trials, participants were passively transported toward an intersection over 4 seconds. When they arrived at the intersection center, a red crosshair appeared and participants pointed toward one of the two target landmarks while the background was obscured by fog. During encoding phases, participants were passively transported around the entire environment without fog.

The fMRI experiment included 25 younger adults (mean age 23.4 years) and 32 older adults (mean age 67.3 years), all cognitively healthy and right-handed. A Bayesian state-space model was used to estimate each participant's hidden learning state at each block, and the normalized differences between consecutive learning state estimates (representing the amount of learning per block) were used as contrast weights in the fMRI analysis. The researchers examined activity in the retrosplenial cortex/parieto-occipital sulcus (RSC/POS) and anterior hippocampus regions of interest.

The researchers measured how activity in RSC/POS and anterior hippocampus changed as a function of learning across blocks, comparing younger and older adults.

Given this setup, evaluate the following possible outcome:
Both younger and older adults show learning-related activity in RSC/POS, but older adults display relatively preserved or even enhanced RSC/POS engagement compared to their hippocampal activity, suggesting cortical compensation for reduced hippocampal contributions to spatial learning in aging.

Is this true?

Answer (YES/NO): NO